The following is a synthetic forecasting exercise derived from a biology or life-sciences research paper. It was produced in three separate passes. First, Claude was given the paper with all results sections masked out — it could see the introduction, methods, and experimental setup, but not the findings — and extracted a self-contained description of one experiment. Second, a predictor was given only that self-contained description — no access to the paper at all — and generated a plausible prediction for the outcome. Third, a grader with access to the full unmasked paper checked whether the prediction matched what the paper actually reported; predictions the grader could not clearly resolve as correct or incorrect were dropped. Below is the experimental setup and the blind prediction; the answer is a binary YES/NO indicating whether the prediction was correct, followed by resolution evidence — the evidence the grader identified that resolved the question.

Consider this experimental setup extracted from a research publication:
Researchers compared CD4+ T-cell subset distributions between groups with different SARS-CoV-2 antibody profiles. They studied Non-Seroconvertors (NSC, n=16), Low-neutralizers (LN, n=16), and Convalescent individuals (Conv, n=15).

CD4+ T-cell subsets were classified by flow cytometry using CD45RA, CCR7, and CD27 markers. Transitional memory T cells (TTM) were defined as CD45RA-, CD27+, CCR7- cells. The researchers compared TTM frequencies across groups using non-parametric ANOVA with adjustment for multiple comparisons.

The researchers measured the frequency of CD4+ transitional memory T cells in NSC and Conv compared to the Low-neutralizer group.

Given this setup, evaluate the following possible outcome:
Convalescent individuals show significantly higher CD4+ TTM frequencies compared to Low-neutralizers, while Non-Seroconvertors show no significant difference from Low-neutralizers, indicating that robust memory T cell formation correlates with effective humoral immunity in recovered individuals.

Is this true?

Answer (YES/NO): NO